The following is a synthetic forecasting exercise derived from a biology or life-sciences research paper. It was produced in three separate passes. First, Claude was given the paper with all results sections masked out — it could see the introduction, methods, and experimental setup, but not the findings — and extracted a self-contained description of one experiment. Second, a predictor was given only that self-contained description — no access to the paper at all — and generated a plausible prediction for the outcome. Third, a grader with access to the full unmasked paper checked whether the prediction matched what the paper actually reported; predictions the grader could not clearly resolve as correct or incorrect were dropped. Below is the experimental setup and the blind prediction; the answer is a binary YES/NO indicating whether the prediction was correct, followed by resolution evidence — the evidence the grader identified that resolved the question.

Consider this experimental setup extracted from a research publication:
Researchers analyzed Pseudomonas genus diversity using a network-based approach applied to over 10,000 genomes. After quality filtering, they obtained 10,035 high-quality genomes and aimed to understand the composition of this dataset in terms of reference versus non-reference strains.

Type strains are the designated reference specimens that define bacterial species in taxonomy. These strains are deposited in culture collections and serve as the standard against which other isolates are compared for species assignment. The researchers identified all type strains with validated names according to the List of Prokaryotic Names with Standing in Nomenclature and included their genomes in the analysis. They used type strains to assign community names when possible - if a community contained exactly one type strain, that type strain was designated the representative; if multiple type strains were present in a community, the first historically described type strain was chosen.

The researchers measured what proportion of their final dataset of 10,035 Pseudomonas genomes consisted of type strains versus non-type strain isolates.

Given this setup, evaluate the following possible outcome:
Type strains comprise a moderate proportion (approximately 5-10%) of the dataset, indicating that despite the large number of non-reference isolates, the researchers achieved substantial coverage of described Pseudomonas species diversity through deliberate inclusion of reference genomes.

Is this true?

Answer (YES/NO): NO